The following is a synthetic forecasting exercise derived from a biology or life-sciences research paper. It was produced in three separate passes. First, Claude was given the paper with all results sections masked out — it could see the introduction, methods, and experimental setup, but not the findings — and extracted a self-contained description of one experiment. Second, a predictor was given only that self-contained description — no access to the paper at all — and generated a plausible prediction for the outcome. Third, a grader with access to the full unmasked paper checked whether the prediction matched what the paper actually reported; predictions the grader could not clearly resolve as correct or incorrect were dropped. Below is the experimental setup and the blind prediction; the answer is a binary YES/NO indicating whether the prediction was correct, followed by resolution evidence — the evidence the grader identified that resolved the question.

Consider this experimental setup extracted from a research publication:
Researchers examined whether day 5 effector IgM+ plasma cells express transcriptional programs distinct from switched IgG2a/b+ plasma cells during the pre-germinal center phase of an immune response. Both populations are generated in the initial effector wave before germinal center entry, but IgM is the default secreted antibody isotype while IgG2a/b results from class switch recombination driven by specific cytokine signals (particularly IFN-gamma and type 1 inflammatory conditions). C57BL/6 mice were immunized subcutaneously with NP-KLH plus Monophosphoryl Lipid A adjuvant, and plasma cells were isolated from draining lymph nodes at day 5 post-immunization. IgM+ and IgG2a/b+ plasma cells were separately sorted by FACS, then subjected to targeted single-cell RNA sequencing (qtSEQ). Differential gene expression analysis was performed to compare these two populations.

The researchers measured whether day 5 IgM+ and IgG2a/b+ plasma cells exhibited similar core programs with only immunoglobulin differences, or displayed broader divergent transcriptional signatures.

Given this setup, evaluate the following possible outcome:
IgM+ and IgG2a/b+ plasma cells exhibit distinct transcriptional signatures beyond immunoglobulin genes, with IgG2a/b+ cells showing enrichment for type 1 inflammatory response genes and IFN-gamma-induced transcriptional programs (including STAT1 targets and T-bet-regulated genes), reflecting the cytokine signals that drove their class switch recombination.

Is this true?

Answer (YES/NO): YES